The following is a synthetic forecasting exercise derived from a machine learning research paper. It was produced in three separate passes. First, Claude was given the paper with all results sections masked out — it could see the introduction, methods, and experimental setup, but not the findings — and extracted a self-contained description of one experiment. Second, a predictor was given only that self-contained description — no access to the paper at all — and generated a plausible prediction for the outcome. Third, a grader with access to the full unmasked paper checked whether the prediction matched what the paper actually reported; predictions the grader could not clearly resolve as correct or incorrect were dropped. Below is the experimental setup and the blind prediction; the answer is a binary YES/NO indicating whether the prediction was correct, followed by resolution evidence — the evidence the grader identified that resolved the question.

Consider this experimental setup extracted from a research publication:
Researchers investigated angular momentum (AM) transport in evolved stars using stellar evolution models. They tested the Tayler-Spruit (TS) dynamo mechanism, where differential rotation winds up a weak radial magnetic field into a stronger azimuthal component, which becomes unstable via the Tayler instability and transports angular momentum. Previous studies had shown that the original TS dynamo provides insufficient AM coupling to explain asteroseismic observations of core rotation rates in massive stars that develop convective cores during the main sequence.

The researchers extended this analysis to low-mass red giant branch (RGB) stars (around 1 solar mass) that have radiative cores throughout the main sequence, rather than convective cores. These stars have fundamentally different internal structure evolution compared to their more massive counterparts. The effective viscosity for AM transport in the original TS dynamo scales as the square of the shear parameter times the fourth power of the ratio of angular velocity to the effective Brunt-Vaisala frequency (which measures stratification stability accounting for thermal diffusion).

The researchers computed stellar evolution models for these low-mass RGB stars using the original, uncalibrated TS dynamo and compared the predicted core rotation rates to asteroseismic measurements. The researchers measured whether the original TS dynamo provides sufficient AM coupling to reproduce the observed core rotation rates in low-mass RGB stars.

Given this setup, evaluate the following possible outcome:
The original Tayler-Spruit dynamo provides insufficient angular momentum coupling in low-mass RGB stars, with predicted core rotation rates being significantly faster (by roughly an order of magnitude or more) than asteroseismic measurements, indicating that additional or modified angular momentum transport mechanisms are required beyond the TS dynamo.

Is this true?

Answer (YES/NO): YES